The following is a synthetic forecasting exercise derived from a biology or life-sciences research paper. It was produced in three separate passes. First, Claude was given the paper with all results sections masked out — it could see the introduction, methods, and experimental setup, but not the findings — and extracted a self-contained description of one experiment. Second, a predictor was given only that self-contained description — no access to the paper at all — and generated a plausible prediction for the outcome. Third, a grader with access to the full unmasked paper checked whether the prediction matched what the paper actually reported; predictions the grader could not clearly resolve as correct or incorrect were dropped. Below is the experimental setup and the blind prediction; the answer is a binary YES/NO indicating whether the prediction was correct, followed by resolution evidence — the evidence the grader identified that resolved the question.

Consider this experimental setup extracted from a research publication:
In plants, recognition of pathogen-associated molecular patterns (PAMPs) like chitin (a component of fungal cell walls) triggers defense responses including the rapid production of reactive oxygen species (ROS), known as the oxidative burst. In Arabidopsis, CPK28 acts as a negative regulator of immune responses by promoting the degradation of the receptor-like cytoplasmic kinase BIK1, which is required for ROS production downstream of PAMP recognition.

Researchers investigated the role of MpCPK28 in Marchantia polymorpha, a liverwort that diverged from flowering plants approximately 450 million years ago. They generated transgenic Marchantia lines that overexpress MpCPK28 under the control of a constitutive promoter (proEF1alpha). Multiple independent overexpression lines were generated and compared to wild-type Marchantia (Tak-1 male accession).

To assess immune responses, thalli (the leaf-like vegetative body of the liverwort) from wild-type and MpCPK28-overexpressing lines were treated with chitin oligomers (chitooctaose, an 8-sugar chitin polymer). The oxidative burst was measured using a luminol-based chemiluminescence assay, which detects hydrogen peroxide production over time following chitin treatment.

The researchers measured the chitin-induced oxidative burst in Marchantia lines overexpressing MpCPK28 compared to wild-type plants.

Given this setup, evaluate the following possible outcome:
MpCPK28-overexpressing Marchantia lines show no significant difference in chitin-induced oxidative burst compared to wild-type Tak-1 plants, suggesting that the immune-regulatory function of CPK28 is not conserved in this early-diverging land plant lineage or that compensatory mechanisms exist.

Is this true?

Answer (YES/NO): NO